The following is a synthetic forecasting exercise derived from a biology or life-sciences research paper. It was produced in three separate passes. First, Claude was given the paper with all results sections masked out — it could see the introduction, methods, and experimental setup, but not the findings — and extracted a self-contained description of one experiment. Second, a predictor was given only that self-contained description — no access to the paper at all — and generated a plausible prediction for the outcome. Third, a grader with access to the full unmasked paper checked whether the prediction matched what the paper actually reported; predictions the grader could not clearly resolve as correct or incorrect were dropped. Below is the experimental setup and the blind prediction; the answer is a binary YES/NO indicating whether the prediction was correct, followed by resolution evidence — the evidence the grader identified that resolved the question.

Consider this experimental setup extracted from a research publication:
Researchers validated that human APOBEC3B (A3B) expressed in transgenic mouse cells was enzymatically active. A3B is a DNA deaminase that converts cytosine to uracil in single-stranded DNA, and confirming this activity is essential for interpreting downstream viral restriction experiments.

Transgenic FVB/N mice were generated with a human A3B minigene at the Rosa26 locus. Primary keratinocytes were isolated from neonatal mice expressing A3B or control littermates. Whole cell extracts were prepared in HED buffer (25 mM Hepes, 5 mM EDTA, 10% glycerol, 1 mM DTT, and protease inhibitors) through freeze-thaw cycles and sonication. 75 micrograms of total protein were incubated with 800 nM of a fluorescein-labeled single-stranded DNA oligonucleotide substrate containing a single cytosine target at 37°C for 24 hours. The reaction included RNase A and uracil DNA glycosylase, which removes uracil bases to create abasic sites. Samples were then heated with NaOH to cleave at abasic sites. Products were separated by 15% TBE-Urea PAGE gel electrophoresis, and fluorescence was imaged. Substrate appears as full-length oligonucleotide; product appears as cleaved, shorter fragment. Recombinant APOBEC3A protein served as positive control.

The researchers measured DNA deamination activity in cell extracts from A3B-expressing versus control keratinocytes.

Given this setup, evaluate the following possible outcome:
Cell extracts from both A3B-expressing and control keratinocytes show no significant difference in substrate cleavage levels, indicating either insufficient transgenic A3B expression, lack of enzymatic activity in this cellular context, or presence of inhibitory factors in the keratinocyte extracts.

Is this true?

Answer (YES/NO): NO